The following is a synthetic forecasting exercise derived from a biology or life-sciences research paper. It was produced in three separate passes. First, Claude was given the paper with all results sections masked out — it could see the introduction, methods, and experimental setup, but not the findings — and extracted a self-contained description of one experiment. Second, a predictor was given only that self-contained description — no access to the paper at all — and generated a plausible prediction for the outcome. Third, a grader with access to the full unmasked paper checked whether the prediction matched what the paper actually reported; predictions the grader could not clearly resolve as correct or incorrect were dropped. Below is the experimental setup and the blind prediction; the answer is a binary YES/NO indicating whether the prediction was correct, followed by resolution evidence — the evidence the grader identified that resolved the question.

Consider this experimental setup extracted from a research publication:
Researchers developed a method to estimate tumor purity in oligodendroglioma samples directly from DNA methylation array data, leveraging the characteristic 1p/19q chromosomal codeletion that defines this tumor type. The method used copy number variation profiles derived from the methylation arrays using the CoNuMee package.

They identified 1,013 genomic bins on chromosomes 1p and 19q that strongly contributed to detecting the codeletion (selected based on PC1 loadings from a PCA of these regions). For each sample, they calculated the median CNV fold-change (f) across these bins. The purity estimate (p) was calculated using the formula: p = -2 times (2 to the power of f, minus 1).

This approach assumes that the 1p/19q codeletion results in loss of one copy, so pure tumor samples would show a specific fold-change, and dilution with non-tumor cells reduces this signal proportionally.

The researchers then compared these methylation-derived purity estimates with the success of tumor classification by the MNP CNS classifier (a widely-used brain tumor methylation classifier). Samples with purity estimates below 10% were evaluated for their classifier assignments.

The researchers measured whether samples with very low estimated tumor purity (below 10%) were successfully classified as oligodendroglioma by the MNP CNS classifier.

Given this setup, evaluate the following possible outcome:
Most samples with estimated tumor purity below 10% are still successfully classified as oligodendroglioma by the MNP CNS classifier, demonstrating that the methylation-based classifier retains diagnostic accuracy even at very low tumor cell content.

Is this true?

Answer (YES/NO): NO